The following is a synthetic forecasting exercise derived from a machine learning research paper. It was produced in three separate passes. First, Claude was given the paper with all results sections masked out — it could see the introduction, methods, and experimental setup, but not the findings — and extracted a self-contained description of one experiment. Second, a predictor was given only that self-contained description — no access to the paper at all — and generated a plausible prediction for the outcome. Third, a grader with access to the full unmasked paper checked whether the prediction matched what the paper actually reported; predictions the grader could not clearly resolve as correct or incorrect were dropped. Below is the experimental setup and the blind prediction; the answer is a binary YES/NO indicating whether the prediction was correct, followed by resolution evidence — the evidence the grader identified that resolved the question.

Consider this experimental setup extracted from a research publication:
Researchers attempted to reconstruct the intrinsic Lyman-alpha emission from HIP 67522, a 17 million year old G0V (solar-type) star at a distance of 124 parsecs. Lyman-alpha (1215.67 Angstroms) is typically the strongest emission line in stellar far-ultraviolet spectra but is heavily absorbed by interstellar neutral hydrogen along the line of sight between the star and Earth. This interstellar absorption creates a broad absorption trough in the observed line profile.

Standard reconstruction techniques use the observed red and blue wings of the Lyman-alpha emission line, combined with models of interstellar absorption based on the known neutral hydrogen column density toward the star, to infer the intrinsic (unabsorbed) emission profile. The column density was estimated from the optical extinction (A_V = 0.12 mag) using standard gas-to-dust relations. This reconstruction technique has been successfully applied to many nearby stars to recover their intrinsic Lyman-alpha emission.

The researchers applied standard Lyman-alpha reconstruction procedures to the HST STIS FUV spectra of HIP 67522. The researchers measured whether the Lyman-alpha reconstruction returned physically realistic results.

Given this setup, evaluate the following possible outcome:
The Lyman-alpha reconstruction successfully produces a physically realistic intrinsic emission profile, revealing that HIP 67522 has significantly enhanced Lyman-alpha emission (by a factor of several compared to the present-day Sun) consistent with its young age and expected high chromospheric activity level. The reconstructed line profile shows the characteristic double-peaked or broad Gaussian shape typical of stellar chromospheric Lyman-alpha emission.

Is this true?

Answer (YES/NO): NO